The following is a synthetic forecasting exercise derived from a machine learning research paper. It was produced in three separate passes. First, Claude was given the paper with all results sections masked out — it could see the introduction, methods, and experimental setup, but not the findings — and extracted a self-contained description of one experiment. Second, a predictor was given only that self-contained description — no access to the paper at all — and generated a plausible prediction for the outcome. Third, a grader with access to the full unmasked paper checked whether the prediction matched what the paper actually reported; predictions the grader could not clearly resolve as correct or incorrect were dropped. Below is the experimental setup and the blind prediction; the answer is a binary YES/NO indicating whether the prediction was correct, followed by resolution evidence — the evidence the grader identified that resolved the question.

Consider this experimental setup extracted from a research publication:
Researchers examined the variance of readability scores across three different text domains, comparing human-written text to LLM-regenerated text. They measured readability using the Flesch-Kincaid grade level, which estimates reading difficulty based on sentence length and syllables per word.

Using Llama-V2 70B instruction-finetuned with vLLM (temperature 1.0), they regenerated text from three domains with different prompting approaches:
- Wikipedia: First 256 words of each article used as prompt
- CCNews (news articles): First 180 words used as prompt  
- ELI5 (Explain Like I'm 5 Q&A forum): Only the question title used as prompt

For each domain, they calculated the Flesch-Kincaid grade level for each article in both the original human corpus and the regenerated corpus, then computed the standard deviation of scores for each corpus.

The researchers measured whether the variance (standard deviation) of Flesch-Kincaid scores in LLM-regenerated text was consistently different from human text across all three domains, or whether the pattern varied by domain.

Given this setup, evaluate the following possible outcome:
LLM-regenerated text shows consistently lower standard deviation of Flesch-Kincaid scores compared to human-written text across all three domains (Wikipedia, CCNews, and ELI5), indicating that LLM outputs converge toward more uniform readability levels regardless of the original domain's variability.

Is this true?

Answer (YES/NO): YES